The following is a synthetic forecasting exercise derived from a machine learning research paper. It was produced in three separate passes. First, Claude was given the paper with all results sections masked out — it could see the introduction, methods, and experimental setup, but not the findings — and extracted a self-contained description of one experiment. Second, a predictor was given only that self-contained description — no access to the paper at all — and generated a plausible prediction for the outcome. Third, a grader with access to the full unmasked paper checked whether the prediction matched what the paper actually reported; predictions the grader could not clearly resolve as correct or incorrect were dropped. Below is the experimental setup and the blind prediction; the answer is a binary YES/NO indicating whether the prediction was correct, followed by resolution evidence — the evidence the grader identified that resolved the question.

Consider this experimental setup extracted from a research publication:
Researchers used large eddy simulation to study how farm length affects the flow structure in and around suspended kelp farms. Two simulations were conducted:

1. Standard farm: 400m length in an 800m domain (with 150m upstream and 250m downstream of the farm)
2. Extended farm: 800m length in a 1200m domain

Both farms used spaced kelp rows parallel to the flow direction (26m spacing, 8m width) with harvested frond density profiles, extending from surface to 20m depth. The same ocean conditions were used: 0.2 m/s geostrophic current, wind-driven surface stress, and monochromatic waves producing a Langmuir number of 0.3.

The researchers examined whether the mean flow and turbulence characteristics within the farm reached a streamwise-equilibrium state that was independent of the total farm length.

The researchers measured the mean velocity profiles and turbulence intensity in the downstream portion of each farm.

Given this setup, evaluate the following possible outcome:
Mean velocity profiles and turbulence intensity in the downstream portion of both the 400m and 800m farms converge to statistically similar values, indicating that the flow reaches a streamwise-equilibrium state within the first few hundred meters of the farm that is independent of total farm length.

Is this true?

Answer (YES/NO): NO